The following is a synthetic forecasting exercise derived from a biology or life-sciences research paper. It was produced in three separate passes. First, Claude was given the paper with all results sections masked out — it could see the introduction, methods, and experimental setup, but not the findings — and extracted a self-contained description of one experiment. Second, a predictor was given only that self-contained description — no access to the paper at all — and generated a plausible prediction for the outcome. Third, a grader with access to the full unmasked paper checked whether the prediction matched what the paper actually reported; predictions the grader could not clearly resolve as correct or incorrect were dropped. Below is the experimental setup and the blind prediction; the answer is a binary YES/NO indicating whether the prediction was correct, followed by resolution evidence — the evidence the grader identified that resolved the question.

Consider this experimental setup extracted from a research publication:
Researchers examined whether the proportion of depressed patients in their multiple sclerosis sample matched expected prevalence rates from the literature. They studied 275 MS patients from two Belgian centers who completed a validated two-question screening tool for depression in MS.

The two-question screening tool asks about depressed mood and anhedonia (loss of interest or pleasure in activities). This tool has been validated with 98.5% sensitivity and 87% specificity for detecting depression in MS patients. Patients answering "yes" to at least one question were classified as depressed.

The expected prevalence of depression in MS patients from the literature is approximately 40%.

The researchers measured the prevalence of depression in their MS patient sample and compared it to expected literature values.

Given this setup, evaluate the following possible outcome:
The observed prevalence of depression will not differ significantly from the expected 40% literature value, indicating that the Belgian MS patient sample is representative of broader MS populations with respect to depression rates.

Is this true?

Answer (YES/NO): YES